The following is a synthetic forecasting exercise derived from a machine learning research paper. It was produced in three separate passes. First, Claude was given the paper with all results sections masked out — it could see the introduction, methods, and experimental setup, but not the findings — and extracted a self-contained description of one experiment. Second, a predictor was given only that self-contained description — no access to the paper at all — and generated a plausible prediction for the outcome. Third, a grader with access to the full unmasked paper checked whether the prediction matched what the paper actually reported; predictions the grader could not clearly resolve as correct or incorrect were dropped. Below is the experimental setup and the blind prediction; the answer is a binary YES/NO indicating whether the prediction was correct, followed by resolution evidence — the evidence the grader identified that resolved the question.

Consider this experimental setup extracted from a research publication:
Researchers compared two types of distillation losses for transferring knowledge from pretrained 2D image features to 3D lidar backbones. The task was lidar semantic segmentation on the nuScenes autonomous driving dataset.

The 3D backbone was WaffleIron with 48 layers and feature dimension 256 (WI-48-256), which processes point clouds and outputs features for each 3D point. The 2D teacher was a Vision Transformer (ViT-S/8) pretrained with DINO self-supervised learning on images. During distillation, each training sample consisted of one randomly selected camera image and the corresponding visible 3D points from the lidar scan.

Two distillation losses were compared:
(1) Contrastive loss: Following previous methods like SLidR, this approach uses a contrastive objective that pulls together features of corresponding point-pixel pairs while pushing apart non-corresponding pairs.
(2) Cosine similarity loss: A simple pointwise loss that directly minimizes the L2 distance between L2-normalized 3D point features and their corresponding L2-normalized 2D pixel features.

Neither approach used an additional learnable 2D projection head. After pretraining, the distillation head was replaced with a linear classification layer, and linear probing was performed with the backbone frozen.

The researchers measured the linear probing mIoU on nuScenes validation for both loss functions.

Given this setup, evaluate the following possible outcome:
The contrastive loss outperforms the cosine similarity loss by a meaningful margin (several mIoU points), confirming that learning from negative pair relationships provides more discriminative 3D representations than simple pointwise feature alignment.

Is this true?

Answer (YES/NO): NO